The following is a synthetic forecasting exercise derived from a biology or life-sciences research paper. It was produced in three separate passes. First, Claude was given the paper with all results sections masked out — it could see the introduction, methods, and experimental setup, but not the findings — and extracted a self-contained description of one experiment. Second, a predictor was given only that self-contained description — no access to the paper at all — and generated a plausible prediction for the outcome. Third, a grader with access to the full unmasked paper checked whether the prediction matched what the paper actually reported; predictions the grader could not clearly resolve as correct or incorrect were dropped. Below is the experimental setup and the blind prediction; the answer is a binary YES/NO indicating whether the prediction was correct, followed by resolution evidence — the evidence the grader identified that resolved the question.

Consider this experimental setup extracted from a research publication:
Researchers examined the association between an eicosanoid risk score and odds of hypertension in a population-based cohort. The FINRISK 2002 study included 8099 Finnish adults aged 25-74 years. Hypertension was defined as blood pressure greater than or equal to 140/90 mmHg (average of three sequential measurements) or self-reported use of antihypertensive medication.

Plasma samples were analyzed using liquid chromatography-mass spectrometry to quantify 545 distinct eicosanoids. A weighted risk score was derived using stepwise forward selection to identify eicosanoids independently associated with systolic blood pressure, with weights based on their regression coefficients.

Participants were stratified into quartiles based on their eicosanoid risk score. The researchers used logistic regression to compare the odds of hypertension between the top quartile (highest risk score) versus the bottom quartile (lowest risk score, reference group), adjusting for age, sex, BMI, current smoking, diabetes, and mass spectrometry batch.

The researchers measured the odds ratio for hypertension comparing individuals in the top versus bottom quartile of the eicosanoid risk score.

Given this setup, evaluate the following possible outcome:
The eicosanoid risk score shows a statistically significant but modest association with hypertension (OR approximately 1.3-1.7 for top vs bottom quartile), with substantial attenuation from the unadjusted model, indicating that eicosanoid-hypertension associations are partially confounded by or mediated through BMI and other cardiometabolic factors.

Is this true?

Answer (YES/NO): NO